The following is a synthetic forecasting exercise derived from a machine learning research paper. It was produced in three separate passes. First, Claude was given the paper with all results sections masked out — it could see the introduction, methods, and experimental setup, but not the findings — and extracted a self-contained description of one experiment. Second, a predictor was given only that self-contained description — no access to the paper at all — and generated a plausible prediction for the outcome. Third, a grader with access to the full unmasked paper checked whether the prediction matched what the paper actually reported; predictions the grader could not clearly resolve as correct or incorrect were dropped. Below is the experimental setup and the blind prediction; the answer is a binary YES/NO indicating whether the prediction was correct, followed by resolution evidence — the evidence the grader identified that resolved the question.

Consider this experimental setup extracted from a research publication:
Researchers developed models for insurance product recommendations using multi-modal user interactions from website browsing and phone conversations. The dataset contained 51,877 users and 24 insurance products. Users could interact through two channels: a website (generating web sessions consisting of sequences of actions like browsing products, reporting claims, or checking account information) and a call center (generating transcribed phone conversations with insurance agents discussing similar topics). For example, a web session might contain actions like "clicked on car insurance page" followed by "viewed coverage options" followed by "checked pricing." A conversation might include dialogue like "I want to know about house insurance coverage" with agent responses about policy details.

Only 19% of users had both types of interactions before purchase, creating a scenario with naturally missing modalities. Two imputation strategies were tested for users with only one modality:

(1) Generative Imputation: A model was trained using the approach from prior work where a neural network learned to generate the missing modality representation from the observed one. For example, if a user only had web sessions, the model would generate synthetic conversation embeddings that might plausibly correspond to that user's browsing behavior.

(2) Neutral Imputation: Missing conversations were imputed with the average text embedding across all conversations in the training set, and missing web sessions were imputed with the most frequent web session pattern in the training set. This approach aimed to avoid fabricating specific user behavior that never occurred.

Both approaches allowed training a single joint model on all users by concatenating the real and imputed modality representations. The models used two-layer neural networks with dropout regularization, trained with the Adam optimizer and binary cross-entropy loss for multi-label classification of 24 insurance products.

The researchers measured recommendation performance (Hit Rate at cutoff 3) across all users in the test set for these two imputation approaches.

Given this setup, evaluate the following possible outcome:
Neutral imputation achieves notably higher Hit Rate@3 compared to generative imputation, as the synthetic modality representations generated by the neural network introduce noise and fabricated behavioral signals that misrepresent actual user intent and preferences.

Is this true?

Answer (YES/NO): NO